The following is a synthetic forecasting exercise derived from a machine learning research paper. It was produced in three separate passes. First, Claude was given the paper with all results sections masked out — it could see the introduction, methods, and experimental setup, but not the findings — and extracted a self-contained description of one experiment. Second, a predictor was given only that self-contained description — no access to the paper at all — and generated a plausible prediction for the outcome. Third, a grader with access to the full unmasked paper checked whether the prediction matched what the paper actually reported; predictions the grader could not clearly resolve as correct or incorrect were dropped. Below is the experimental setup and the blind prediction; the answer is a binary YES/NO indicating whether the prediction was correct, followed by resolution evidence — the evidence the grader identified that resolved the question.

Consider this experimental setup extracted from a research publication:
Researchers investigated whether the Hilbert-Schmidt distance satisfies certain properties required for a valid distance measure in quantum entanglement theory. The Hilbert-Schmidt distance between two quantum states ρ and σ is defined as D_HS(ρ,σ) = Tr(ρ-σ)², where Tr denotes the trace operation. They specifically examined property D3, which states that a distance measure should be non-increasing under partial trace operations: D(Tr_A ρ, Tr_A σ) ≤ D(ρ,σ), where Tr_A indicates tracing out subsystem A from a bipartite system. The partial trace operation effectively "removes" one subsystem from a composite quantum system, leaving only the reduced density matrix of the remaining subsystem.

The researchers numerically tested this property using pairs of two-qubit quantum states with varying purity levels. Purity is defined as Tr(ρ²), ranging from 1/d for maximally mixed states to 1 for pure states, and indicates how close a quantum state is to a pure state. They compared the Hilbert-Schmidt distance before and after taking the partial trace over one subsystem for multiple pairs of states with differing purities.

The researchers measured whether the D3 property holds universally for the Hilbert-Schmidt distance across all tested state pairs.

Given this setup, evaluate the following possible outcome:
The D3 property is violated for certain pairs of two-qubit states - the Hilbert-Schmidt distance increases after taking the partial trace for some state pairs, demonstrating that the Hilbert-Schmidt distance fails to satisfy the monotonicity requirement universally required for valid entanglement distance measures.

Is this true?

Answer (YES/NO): YES